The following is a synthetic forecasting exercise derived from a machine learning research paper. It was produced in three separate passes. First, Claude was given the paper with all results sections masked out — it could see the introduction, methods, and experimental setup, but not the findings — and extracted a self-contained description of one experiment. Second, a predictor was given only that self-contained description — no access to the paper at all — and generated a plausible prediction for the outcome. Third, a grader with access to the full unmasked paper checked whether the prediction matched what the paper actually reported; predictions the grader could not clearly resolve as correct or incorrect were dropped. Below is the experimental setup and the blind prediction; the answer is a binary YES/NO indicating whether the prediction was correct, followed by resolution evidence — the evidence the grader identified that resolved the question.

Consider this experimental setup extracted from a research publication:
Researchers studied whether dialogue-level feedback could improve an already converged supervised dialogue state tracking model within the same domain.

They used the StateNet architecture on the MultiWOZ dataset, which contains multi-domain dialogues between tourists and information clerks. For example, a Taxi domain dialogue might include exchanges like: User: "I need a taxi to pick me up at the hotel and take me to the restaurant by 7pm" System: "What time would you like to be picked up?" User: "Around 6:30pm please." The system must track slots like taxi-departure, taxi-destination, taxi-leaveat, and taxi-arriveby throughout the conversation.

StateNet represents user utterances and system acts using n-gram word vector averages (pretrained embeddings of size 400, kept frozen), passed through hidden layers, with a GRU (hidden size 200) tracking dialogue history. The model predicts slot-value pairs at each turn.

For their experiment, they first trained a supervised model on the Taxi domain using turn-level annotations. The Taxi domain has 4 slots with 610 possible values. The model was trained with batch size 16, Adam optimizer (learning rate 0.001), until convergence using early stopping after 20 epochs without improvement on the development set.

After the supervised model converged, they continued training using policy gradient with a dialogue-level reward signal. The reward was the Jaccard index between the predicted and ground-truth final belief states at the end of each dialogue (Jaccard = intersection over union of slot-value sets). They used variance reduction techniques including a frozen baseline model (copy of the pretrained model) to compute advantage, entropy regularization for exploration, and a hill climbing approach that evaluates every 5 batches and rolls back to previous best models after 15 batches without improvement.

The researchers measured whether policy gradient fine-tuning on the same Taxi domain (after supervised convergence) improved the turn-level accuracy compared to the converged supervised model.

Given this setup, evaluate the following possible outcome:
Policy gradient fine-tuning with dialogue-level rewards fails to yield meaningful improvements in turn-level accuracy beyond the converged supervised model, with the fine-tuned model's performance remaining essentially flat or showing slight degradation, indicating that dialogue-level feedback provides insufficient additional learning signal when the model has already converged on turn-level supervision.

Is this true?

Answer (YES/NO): YES